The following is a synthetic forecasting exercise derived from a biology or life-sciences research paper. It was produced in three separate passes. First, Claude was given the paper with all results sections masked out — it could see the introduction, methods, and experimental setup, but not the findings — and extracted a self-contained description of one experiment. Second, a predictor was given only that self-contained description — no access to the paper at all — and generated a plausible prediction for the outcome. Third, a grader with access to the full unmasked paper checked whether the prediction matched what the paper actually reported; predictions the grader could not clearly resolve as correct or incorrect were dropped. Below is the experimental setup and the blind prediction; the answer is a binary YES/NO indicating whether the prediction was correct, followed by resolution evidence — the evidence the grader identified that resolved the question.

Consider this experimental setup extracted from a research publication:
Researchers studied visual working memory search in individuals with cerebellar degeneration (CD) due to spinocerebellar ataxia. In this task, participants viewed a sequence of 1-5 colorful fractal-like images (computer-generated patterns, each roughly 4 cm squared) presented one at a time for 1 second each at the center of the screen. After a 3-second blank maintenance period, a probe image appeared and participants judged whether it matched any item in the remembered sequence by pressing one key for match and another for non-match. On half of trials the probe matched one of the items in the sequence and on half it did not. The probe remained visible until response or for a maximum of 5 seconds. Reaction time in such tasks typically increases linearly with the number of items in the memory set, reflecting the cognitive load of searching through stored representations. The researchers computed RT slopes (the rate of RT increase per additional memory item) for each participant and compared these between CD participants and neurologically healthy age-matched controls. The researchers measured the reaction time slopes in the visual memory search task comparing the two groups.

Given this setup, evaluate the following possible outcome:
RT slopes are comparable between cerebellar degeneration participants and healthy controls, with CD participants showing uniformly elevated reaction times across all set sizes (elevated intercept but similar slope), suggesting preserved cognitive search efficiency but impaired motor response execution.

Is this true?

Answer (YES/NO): YES